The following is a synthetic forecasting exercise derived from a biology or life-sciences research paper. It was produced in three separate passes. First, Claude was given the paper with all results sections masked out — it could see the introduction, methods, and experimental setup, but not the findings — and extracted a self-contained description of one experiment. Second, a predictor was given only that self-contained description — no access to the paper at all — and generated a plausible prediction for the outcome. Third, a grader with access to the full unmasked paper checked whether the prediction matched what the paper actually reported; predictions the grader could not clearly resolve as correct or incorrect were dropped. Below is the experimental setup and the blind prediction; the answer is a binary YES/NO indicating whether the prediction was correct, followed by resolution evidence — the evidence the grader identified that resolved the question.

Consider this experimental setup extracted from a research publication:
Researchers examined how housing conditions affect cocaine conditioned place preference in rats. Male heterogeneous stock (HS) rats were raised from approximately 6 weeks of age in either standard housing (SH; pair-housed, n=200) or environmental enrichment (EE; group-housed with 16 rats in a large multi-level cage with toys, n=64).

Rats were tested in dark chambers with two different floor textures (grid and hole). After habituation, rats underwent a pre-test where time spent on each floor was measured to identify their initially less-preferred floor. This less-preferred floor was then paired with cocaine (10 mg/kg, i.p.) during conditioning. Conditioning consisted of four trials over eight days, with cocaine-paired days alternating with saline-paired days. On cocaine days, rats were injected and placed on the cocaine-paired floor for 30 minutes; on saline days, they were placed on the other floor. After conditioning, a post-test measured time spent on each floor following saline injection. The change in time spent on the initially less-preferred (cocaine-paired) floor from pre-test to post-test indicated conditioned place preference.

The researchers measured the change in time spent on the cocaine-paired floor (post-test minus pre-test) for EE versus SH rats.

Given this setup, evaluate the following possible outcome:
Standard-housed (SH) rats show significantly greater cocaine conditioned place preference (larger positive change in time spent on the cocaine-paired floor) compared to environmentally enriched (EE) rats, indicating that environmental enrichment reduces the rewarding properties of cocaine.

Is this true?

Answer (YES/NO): NO